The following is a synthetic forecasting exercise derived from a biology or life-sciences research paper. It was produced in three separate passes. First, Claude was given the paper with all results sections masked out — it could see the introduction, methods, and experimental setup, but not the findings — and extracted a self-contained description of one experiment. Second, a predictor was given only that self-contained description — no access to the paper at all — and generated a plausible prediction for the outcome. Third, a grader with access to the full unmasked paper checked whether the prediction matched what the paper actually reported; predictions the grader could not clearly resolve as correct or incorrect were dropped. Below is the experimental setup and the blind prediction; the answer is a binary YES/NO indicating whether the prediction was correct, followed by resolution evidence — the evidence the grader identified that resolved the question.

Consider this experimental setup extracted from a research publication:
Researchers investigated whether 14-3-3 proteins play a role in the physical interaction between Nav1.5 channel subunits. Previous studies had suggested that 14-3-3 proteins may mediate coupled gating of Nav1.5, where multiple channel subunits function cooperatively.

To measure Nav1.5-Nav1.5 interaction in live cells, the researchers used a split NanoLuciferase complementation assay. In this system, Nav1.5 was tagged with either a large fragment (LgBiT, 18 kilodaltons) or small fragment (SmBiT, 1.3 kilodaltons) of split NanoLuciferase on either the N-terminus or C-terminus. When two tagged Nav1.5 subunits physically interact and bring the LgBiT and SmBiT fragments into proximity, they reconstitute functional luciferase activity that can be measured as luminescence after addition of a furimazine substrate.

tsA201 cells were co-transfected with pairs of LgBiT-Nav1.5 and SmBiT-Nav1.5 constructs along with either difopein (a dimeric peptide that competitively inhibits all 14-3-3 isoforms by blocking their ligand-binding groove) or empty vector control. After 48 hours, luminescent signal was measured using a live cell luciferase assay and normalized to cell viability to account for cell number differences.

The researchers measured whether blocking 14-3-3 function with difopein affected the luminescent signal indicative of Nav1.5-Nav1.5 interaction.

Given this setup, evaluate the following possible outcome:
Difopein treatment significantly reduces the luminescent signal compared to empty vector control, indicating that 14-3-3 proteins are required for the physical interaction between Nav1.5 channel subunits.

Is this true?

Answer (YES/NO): NO